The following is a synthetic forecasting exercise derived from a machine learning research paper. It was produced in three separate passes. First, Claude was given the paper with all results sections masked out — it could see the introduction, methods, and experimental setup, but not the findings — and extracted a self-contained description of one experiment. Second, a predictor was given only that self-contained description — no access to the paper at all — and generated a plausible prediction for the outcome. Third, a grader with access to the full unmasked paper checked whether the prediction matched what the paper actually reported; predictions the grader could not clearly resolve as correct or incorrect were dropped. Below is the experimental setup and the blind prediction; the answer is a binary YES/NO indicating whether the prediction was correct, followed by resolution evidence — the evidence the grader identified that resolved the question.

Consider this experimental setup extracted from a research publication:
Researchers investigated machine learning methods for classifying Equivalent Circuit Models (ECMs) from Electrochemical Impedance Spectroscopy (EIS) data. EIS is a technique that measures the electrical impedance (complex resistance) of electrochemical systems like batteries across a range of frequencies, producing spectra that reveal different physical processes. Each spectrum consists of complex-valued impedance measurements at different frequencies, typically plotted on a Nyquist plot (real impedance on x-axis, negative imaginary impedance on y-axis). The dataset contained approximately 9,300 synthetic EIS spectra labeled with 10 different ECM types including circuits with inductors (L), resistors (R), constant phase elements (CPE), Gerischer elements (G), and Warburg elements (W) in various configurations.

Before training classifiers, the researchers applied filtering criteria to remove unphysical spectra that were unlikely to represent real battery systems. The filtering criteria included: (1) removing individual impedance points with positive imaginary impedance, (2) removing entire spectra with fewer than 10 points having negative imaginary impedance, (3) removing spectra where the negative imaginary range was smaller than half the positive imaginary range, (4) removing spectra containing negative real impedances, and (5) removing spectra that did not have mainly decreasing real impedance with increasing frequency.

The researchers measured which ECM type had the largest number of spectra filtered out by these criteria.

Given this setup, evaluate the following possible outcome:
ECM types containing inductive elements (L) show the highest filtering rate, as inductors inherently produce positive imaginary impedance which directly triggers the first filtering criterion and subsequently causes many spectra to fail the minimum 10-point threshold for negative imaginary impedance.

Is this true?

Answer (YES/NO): YES